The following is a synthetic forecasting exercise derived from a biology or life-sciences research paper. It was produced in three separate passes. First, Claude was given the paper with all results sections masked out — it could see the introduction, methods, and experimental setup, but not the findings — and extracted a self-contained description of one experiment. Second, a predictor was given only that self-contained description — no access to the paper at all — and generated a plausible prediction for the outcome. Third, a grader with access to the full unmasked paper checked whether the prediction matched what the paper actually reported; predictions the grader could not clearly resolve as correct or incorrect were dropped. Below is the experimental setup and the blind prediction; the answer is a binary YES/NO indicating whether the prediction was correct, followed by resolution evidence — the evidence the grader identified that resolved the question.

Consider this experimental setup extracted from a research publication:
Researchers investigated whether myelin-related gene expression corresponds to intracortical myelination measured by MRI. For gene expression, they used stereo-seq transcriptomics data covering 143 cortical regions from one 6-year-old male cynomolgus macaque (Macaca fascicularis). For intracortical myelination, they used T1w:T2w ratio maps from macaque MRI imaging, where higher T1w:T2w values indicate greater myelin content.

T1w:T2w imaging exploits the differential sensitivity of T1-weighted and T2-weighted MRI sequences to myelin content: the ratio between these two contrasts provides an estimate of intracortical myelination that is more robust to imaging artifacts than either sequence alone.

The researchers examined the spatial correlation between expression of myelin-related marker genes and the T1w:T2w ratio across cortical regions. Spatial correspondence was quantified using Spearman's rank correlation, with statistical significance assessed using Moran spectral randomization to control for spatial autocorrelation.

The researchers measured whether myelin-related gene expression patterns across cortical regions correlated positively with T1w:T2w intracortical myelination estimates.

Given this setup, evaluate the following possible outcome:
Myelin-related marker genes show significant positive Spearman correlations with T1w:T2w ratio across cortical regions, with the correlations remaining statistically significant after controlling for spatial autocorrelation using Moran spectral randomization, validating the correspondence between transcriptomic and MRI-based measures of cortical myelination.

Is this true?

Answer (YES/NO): YES